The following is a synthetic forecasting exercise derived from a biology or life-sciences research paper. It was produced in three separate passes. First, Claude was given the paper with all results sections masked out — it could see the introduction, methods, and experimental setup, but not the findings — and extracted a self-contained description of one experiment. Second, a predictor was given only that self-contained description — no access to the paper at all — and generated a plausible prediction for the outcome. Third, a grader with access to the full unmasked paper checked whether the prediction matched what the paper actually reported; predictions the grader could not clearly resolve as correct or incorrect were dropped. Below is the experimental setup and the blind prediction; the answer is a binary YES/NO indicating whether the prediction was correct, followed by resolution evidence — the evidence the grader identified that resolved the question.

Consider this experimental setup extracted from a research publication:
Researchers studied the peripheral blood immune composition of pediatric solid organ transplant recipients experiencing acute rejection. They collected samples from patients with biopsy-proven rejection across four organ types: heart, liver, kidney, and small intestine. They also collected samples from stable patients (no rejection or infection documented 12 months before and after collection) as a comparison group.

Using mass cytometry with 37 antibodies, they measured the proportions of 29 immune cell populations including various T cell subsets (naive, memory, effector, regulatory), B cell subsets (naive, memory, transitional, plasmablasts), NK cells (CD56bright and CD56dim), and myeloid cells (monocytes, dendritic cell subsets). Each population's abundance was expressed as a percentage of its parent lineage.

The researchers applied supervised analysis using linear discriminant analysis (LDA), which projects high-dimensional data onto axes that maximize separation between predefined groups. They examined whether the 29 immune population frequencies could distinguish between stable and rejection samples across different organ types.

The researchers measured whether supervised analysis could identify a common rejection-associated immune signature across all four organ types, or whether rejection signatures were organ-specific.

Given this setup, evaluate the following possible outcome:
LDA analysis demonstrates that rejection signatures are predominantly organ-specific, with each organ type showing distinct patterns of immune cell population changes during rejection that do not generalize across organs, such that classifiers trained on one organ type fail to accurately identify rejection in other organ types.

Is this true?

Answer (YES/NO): NO